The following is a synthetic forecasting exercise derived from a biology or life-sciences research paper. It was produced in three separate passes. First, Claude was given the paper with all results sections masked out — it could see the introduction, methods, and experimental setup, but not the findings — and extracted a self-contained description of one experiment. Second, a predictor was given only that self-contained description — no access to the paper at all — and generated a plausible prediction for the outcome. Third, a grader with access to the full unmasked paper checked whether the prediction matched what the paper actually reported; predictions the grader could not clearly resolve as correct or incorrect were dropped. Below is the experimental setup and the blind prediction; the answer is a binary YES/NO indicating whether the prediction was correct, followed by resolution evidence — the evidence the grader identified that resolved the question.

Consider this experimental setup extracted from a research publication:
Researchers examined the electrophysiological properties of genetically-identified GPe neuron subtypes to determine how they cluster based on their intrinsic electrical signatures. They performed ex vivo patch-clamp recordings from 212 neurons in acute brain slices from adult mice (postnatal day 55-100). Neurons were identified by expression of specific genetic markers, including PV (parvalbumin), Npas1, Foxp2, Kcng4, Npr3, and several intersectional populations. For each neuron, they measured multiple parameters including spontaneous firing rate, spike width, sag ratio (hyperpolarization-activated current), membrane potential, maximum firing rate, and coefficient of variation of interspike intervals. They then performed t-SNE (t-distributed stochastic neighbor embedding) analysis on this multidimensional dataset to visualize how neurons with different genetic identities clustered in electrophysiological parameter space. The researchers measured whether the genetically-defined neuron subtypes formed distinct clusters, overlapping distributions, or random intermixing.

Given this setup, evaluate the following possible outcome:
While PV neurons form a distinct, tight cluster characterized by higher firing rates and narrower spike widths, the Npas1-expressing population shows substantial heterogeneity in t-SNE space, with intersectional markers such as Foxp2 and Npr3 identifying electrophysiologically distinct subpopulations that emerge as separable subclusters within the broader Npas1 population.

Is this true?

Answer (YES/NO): NO